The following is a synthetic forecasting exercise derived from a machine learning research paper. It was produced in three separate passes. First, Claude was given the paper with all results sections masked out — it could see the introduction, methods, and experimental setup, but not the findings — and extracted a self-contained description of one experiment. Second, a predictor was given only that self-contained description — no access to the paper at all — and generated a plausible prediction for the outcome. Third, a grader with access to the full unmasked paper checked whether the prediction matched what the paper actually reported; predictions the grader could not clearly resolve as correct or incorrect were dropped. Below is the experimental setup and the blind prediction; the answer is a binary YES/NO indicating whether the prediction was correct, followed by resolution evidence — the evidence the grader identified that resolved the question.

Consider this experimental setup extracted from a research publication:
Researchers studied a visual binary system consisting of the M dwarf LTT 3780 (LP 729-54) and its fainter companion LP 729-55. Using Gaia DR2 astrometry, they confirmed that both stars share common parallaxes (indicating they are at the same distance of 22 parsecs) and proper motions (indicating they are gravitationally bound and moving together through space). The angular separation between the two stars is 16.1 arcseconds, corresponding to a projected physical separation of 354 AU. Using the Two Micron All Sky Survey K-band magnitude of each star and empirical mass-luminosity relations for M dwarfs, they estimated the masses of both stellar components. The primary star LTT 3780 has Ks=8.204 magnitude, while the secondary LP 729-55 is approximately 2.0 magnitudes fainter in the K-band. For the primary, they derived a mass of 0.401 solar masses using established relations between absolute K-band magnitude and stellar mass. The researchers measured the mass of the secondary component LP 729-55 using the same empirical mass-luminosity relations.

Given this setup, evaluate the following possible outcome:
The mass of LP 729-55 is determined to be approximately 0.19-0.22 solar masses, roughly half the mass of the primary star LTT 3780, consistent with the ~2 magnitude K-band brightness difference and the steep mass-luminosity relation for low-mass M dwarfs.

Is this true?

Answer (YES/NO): NO